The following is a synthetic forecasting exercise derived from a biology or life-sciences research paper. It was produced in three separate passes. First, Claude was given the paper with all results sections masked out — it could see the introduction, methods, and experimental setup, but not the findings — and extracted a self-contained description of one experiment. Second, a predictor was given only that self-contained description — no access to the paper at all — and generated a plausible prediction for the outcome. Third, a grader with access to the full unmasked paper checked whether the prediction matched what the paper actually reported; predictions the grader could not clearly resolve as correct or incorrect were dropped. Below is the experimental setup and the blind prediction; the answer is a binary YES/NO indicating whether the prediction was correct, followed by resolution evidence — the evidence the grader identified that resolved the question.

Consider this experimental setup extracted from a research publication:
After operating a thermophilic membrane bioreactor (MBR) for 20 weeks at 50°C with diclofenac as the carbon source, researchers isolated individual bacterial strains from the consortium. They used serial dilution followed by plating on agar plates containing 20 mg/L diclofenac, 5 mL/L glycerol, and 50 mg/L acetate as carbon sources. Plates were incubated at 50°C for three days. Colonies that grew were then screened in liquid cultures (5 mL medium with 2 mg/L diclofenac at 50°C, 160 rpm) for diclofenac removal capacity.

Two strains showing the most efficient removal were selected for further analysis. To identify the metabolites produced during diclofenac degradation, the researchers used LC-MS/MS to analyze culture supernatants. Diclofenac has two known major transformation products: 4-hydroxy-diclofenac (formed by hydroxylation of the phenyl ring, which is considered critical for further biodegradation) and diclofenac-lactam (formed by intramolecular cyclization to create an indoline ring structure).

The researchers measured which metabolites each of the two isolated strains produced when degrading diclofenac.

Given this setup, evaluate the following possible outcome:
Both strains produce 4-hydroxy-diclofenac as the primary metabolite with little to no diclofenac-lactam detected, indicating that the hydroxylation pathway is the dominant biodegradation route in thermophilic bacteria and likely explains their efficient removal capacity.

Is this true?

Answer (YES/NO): NO